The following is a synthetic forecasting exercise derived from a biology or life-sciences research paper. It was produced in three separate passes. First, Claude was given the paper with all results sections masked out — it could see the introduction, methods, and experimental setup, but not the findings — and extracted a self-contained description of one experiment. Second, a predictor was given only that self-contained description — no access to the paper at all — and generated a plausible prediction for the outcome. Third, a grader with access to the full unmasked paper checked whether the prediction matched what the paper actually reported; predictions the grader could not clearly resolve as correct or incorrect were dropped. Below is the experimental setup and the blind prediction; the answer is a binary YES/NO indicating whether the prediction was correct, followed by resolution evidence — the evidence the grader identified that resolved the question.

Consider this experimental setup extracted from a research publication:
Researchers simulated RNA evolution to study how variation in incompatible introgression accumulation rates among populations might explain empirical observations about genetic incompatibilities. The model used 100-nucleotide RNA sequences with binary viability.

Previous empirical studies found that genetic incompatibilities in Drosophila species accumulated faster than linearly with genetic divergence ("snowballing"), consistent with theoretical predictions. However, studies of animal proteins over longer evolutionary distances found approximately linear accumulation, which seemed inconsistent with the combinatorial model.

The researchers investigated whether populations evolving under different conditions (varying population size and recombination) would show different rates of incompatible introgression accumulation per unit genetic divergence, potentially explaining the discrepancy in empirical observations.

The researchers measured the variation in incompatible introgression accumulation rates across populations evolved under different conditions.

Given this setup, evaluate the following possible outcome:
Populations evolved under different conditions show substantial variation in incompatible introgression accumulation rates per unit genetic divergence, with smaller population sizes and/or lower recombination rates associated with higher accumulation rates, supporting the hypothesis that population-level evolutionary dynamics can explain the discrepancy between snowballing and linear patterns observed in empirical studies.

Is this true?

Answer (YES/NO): YES